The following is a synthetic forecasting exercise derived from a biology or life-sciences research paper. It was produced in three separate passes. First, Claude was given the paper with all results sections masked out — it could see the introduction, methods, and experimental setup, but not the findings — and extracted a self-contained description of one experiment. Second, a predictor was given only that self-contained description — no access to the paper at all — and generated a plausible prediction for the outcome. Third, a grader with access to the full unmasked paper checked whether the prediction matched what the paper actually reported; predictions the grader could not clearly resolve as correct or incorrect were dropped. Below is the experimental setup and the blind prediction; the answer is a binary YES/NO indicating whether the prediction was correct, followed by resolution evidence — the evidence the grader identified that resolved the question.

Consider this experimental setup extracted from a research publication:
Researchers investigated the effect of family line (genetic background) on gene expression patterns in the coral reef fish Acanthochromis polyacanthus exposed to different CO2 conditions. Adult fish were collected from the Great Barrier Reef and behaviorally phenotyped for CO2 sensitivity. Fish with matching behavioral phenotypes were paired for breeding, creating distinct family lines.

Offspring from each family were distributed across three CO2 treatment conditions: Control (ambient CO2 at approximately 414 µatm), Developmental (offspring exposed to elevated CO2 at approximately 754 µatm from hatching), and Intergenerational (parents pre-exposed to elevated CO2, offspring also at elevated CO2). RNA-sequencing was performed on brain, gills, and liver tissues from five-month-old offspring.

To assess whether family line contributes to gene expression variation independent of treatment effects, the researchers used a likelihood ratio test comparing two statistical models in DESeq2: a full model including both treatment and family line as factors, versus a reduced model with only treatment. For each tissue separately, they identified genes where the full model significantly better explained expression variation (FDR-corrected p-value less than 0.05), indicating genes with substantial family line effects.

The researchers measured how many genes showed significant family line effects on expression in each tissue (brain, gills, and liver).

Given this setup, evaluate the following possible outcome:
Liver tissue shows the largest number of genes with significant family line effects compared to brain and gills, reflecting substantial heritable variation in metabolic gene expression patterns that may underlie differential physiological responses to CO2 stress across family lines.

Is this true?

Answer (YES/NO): NO